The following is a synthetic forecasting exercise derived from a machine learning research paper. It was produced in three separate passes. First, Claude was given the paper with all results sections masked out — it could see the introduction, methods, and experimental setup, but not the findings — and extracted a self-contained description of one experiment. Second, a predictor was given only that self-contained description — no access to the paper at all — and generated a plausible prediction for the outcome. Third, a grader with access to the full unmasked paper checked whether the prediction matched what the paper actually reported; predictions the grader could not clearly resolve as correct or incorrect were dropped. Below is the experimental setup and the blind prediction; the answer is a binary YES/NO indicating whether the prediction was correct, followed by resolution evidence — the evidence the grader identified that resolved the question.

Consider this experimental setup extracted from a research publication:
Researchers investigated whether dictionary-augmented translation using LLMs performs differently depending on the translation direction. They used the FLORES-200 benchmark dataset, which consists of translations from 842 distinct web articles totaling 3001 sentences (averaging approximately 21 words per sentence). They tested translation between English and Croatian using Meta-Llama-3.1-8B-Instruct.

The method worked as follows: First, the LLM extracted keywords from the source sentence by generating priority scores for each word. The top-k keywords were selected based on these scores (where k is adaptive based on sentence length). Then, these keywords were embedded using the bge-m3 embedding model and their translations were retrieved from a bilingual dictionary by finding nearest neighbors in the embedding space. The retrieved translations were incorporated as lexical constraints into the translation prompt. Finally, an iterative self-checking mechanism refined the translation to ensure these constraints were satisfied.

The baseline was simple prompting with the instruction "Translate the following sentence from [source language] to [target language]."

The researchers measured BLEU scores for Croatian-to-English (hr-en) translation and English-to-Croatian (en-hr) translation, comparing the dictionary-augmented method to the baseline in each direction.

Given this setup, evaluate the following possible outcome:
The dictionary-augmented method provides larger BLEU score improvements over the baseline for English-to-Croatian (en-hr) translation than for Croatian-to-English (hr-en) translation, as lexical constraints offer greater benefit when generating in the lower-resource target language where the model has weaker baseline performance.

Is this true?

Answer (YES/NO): YES